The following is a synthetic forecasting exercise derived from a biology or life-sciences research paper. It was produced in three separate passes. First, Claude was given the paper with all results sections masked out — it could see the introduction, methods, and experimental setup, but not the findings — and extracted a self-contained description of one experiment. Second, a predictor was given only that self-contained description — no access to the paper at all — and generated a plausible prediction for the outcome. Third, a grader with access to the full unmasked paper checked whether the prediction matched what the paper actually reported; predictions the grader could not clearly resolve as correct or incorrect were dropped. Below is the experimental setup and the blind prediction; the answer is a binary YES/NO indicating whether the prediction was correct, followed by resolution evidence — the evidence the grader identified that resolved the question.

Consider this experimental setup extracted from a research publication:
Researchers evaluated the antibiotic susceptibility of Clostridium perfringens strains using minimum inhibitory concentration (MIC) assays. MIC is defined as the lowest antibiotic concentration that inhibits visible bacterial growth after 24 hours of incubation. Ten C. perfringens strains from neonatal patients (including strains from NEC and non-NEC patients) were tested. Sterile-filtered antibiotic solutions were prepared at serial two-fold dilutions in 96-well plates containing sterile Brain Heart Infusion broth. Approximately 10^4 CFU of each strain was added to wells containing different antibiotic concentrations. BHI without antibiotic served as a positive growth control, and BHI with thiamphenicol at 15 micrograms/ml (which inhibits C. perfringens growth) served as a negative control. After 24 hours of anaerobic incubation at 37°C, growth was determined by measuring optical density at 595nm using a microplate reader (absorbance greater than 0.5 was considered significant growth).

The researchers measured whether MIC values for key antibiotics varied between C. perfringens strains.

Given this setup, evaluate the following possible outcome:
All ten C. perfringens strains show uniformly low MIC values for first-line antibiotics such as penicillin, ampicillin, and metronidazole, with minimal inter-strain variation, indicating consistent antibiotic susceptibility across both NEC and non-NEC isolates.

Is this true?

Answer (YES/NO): NO